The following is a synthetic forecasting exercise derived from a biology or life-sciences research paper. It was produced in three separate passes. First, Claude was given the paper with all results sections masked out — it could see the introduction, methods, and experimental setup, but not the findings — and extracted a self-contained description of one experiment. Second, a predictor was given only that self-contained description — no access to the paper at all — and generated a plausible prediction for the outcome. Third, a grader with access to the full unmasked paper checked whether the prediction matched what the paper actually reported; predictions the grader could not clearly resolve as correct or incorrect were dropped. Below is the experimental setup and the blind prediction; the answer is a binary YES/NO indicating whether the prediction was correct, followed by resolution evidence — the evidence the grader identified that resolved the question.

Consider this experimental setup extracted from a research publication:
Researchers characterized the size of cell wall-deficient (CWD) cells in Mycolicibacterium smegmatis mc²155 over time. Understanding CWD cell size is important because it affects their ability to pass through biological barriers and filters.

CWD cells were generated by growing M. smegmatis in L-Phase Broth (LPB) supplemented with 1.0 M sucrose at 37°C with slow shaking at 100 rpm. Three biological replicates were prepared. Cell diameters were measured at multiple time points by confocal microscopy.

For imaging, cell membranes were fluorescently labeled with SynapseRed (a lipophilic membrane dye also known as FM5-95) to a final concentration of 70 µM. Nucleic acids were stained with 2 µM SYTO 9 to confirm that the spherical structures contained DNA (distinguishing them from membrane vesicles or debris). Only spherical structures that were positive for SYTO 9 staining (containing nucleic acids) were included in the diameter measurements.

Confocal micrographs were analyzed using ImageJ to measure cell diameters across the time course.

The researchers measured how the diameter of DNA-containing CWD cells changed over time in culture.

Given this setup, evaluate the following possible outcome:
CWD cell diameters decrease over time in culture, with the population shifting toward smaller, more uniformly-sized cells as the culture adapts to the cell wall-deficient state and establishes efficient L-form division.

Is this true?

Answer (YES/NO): NO